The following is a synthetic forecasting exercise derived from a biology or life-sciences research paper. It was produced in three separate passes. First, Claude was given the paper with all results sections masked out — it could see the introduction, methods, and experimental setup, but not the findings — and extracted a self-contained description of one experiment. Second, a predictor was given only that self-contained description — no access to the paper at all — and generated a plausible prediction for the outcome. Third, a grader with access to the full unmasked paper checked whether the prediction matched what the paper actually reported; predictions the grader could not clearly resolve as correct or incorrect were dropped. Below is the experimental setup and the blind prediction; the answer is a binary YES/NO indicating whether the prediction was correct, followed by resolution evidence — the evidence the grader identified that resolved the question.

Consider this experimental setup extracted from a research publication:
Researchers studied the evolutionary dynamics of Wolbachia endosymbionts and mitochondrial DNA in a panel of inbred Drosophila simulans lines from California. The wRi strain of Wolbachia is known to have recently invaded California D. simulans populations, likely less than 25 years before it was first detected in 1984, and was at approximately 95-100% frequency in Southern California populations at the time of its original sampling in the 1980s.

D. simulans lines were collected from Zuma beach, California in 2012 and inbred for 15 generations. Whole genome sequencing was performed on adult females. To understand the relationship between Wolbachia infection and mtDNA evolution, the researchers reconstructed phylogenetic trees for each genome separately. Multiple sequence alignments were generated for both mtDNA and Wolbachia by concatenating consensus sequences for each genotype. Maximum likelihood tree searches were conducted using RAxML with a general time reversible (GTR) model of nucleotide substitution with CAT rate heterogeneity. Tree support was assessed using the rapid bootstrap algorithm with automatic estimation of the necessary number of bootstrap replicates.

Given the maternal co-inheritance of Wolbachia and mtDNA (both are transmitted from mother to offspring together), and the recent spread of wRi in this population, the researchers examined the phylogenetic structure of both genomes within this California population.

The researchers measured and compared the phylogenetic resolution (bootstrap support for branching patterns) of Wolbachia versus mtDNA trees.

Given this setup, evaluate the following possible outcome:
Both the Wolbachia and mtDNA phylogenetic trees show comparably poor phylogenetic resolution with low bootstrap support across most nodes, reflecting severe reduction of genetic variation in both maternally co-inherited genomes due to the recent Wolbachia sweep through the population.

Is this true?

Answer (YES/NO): YES